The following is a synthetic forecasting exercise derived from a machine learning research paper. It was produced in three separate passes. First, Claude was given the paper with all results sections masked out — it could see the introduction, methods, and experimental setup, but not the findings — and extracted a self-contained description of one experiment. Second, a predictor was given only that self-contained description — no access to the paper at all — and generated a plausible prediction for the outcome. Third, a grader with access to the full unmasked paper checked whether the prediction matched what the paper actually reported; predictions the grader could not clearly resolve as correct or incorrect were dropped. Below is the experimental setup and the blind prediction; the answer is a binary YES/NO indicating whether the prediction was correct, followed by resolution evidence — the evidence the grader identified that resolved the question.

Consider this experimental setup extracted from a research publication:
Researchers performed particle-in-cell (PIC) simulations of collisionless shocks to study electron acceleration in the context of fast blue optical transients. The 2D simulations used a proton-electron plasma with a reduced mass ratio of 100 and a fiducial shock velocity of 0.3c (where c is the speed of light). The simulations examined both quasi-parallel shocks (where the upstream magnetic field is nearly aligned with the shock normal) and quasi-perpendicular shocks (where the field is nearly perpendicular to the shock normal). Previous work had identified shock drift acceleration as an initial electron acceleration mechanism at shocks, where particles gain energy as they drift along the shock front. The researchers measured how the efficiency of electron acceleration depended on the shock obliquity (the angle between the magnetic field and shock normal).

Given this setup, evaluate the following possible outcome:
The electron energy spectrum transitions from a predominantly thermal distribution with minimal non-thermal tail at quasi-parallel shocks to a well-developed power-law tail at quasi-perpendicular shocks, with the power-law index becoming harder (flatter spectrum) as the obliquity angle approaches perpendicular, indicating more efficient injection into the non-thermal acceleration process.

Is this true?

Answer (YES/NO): NO